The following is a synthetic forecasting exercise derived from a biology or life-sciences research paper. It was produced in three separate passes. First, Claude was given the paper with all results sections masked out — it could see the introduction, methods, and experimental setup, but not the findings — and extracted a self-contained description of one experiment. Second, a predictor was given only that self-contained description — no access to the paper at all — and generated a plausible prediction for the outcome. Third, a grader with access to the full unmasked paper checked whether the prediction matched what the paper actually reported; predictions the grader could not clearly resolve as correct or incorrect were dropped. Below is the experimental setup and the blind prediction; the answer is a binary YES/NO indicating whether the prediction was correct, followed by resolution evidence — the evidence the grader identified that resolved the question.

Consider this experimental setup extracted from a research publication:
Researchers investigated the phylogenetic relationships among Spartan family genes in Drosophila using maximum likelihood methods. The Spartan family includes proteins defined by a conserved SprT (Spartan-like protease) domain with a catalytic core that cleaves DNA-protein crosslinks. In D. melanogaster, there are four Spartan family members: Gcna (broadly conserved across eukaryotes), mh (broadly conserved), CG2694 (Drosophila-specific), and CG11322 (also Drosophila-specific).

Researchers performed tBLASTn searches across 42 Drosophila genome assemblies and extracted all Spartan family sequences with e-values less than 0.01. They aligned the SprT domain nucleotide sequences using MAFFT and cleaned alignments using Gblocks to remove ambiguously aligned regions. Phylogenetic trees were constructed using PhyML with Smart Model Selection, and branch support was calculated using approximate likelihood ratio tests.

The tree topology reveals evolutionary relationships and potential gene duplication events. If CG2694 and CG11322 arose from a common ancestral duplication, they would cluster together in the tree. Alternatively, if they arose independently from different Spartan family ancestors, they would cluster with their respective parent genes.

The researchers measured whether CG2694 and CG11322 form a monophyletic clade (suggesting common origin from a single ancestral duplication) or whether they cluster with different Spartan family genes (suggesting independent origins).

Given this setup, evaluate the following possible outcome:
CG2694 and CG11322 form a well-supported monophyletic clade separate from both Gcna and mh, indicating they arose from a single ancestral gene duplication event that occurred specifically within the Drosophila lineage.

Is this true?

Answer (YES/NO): YES